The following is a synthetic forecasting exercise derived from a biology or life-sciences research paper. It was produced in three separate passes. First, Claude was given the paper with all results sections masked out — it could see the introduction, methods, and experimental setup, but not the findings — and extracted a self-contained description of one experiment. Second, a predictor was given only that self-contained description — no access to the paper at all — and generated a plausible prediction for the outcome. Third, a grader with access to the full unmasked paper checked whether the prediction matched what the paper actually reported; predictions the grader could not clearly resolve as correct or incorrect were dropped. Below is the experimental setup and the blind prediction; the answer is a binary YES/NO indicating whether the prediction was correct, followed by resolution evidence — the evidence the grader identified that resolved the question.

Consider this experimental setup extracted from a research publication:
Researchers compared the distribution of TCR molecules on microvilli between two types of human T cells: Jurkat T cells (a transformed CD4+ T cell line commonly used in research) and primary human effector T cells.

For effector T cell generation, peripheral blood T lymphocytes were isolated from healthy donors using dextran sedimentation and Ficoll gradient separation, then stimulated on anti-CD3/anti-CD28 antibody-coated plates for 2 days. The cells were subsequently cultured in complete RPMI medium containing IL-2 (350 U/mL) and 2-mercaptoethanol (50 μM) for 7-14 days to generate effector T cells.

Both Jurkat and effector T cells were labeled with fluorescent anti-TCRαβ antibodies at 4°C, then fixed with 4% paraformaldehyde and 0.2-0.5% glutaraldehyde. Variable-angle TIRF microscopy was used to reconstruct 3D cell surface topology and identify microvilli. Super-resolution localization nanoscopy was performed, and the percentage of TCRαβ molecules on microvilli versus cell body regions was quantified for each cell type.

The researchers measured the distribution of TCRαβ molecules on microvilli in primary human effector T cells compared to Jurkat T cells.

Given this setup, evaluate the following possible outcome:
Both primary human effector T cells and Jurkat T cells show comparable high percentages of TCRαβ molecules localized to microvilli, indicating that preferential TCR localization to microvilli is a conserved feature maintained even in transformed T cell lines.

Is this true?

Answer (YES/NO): YES